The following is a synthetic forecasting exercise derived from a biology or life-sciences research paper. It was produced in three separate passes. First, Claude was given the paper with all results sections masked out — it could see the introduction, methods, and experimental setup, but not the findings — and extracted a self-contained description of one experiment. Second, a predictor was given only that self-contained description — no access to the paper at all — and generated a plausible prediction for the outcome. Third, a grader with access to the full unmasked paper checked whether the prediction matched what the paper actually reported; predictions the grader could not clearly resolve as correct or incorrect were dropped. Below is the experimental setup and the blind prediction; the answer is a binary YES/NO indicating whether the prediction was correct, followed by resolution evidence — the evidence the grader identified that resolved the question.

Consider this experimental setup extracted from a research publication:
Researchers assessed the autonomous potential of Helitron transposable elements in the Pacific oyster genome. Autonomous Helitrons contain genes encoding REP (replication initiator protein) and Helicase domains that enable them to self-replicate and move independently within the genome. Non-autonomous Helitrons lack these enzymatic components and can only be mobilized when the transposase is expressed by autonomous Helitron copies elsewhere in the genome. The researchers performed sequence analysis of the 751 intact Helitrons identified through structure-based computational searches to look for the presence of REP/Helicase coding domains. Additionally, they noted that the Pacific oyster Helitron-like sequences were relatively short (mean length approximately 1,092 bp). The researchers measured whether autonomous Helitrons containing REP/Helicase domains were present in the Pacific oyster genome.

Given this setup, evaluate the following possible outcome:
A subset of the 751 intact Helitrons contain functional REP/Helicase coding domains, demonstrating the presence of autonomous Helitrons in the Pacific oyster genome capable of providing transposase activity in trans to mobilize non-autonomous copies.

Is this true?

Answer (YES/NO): NO